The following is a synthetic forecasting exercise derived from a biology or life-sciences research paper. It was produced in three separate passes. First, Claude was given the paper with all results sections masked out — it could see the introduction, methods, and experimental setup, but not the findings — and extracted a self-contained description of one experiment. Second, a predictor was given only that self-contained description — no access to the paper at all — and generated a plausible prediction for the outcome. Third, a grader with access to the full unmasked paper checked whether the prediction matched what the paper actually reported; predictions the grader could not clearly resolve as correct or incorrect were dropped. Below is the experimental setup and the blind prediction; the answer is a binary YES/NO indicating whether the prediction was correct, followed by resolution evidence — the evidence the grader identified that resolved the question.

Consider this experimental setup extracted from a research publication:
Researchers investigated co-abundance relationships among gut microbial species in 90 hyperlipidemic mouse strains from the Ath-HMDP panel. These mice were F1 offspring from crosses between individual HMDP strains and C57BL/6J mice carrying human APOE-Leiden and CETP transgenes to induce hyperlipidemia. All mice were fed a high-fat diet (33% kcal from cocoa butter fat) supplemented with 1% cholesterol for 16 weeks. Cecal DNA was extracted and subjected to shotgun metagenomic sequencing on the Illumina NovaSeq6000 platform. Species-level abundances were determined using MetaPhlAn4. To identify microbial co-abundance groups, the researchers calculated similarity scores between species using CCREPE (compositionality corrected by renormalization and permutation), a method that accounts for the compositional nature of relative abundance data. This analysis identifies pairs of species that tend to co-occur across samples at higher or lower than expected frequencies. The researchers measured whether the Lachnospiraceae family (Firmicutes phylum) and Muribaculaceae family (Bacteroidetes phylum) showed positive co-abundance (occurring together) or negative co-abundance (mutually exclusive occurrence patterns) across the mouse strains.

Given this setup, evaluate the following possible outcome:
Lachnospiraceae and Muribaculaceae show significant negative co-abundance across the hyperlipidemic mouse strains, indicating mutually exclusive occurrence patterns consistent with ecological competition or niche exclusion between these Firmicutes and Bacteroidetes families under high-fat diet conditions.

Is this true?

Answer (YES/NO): YES